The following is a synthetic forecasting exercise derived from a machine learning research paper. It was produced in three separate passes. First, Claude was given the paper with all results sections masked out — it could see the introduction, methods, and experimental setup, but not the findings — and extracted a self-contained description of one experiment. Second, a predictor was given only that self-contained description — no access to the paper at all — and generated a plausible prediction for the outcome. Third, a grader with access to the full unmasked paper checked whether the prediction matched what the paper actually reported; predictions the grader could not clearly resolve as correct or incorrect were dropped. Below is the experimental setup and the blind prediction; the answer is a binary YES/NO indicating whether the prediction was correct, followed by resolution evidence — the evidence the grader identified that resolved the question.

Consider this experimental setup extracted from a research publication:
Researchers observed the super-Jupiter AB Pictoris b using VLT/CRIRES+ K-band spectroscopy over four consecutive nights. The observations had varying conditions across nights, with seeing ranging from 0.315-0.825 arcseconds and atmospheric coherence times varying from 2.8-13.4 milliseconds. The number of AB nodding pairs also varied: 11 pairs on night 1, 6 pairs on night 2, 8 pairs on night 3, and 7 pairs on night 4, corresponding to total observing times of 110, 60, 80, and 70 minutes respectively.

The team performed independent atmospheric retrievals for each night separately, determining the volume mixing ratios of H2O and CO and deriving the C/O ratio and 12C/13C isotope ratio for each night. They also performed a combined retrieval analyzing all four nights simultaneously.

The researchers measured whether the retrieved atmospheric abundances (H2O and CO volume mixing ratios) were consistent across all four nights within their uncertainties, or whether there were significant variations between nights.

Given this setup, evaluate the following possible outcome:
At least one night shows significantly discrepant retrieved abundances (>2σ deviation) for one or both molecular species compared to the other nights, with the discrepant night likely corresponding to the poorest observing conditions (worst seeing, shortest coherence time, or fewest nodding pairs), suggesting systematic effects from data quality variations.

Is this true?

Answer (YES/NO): NO